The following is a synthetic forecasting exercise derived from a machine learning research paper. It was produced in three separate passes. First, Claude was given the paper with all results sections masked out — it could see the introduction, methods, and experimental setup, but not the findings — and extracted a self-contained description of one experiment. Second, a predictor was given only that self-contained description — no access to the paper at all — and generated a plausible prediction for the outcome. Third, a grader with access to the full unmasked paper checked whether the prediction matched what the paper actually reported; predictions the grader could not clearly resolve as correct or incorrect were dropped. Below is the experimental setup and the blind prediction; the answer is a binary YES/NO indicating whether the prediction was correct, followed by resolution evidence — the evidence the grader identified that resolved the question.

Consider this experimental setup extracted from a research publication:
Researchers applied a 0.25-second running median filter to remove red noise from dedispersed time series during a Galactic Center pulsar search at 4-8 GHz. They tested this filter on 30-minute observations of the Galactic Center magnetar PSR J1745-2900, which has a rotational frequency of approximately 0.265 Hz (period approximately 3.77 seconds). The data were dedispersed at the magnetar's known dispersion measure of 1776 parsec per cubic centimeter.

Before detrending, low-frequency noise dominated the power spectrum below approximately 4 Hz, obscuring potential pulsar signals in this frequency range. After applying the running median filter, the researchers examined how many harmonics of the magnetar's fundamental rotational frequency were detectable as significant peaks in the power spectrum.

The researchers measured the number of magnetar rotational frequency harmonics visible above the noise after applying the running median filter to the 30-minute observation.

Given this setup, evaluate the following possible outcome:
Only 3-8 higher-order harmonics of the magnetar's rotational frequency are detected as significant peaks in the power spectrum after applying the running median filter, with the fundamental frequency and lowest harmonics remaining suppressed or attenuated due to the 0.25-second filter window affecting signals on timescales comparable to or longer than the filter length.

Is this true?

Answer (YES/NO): NO